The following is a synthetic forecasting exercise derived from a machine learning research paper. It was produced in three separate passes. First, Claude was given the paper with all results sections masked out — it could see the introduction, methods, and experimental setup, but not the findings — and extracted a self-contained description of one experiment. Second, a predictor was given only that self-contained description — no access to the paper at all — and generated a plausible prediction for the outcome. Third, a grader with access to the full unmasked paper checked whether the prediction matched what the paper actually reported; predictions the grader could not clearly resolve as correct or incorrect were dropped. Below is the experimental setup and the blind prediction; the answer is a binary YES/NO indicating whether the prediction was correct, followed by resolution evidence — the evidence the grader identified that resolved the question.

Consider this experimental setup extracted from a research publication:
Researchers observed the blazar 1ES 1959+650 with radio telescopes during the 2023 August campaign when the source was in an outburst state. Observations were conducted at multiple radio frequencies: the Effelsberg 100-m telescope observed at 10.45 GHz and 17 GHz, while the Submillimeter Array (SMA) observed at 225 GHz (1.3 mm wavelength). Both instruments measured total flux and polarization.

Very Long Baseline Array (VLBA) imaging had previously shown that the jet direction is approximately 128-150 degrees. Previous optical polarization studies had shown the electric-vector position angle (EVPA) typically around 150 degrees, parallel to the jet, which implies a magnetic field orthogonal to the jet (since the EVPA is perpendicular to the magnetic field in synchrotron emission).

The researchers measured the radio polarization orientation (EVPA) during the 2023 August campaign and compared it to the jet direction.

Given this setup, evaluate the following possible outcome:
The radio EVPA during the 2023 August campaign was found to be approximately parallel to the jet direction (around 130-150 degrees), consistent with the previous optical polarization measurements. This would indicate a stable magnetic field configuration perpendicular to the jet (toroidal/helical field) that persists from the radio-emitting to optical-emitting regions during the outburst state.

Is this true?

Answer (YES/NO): YES